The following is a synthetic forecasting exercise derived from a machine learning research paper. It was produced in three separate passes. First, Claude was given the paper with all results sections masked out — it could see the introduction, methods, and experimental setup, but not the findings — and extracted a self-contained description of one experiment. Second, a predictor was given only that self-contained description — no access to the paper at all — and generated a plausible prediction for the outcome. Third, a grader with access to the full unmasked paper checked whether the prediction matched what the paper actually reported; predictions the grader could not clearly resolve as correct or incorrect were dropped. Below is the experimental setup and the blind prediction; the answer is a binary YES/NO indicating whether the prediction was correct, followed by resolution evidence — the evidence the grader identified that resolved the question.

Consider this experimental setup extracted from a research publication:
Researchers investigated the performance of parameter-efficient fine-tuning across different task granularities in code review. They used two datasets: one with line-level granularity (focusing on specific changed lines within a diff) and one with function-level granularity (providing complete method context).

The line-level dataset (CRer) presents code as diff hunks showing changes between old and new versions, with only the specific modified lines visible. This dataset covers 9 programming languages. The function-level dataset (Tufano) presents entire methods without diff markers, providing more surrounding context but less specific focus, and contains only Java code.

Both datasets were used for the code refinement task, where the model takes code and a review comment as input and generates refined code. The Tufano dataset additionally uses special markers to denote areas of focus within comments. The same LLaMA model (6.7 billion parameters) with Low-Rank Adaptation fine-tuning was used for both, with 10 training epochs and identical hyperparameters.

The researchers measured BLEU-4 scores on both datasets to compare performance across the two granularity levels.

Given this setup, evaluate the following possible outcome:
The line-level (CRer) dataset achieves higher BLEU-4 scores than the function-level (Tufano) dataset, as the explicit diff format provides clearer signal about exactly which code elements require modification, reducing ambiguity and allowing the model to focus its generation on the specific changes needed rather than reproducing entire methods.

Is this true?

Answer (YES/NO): NO